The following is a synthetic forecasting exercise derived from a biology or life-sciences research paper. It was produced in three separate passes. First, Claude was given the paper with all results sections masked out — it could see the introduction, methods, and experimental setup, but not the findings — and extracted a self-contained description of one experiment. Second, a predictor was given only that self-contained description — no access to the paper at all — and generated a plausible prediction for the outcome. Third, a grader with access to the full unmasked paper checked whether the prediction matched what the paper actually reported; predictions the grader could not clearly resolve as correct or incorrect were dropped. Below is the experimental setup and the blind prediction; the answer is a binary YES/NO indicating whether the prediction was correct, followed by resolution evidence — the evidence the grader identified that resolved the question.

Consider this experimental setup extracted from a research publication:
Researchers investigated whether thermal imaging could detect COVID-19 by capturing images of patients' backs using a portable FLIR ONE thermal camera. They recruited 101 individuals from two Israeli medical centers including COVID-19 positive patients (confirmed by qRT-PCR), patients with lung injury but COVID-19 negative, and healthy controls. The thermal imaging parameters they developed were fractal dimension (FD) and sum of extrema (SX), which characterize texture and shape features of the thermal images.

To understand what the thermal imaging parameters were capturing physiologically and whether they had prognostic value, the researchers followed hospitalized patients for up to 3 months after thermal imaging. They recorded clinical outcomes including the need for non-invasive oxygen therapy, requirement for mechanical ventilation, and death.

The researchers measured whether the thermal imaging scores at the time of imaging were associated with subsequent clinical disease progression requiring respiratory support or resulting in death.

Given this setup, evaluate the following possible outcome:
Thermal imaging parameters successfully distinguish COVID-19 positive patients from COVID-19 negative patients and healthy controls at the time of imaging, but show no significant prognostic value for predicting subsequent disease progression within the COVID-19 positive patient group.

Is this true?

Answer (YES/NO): NO